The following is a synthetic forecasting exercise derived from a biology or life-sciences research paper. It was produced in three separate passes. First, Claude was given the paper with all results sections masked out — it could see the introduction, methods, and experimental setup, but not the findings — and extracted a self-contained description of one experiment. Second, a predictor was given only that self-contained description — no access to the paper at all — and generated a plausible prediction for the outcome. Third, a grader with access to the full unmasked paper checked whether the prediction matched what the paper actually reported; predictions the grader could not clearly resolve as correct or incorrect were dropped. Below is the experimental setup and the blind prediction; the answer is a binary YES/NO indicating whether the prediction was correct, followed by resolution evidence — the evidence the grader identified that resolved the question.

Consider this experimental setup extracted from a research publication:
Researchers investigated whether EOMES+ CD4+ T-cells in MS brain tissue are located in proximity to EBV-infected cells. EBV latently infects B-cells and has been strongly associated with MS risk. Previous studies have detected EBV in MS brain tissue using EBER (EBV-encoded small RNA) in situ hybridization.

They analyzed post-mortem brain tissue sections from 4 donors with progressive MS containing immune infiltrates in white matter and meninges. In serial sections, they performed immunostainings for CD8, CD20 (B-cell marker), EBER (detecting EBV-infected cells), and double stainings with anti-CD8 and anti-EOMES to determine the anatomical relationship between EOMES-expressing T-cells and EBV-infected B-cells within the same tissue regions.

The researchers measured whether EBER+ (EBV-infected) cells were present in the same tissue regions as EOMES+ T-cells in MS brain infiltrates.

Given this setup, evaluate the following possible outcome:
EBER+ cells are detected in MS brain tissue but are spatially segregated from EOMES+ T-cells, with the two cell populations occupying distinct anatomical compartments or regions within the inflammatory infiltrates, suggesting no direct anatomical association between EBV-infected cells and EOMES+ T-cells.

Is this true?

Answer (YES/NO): NO